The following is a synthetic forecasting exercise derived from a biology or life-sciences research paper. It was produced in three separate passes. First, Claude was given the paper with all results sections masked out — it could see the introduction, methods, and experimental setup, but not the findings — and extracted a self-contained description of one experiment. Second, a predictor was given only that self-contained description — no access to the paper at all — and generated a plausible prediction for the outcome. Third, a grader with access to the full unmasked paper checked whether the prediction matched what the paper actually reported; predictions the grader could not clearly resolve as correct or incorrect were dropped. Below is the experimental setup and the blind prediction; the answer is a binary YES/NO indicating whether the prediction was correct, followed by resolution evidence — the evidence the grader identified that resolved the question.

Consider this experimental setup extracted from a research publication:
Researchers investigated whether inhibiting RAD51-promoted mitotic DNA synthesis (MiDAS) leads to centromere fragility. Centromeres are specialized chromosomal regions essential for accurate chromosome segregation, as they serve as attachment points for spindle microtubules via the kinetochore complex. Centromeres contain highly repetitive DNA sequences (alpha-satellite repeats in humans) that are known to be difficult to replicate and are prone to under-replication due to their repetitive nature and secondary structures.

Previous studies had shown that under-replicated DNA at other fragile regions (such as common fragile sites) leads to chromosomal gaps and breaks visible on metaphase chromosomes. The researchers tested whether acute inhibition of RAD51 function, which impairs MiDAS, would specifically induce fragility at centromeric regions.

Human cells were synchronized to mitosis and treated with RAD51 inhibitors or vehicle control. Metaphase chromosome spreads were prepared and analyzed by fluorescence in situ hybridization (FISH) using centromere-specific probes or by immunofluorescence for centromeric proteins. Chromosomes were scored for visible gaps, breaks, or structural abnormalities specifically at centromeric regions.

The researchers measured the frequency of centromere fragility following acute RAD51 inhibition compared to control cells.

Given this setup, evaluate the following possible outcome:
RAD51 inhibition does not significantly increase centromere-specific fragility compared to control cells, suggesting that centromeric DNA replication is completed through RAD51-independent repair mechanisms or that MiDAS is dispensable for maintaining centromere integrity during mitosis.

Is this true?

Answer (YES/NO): NO